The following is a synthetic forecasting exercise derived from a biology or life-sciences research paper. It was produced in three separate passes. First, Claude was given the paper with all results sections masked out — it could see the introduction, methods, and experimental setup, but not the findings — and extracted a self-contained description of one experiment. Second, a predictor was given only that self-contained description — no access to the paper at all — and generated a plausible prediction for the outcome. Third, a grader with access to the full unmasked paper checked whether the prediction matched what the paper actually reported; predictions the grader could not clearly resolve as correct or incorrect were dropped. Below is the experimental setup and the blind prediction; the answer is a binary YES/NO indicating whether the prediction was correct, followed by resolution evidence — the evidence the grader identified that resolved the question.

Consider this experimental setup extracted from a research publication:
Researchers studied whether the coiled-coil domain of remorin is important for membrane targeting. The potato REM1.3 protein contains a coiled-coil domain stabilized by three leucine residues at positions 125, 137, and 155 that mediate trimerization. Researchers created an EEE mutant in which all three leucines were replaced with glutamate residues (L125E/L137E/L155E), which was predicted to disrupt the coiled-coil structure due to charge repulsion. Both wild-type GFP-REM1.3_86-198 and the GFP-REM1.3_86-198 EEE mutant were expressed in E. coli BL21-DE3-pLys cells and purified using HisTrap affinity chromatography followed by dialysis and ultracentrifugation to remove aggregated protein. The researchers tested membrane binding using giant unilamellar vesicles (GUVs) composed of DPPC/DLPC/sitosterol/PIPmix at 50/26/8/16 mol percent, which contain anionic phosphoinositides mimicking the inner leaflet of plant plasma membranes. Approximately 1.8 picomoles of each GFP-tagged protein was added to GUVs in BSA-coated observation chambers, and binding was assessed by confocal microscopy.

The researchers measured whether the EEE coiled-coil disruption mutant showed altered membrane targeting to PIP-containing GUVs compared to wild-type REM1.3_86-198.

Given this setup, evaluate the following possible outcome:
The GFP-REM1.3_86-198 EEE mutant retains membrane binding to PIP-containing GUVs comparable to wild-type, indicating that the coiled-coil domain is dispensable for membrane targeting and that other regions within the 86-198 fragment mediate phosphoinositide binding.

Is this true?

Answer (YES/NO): NO